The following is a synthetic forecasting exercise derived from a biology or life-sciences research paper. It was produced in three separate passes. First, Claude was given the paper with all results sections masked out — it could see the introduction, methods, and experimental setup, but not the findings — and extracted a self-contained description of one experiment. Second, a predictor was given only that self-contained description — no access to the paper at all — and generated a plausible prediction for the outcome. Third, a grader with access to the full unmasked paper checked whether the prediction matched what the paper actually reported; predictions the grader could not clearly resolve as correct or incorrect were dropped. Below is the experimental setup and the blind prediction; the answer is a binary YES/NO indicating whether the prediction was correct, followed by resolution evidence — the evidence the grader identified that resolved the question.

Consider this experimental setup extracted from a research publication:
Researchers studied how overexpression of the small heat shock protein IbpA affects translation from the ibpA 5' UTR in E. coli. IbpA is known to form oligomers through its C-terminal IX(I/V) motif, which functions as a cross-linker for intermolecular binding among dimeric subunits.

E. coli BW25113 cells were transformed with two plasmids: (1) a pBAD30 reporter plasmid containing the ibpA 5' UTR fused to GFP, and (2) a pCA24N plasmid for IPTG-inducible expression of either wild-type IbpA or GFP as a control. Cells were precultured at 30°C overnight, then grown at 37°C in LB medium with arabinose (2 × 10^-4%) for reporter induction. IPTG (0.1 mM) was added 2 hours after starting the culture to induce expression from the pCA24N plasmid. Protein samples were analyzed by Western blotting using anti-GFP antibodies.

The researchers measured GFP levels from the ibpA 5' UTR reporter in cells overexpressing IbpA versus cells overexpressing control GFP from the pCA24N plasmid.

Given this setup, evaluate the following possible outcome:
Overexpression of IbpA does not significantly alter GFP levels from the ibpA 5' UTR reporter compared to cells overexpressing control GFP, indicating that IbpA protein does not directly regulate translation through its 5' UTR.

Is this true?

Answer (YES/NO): NO